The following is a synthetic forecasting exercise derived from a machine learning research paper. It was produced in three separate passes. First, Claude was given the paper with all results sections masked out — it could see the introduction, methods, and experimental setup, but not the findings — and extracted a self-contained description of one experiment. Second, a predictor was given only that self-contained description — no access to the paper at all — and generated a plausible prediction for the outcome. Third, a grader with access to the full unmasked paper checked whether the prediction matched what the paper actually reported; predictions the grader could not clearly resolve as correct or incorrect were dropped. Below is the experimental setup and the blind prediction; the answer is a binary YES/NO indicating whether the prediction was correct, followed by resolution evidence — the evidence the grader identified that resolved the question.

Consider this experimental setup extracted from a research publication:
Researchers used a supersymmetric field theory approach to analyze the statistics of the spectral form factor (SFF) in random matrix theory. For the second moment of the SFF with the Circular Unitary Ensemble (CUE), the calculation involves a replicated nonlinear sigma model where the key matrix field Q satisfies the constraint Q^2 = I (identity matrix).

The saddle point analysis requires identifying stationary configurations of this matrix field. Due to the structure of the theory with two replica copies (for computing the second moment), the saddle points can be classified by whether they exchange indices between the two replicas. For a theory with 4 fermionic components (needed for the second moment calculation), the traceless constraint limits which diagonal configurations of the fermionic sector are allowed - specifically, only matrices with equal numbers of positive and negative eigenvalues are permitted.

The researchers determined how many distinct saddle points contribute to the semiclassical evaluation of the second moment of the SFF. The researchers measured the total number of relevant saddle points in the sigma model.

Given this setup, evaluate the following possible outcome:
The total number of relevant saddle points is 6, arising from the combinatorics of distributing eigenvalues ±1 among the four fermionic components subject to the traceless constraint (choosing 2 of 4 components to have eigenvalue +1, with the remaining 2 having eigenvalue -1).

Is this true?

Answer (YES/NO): YES